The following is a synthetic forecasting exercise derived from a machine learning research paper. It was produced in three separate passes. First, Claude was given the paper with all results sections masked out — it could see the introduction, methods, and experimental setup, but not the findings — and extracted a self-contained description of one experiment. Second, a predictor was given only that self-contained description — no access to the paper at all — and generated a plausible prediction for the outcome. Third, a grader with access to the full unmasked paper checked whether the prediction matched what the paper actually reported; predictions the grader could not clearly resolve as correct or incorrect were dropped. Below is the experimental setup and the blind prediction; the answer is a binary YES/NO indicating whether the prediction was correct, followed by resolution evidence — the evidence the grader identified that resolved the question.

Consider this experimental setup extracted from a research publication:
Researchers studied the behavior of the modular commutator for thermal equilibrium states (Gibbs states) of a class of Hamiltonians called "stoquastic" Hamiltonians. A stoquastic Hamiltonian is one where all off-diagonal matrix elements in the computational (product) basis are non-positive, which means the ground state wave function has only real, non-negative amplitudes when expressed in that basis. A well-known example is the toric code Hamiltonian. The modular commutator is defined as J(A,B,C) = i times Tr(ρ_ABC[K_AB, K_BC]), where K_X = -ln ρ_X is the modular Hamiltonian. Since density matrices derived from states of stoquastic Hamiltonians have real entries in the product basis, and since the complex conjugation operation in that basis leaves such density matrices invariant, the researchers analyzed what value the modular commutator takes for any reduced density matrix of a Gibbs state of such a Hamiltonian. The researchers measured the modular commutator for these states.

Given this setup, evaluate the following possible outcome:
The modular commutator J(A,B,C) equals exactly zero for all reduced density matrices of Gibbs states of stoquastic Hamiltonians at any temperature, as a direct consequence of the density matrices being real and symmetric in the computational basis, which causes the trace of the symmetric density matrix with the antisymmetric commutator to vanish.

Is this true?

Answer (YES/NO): YES